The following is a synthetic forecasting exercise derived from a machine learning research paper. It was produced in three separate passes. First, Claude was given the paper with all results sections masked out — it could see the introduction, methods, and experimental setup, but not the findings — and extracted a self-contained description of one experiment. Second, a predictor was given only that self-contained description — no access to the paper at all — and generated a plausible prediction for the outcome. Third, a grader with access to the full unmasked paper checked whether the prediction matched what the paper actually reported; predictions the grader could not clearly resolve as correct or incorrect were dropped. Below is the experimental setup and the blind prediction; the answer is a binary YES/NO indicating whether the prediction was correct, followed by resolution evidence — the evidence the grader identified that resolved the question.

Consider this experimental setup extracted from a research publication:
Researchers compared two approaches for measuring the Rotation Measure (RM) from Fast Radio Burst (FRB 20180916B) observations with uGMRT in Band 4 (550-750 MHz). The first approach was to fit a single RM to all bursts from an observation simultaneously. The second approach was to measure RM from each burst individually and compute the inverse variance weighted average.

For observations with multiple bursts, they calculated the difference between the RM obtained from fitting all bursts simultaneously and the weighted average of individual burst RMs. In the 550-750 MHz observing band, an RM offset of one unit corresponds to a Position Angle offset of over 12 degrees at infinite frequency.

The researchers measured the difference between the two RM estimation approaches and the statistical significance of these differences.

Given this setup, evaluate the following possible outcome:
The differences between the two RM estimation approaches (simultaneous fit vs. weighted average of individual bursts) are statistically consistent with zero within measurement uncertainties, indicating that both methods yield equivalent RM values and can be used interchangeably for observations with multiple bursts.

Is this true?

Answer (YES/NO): NO